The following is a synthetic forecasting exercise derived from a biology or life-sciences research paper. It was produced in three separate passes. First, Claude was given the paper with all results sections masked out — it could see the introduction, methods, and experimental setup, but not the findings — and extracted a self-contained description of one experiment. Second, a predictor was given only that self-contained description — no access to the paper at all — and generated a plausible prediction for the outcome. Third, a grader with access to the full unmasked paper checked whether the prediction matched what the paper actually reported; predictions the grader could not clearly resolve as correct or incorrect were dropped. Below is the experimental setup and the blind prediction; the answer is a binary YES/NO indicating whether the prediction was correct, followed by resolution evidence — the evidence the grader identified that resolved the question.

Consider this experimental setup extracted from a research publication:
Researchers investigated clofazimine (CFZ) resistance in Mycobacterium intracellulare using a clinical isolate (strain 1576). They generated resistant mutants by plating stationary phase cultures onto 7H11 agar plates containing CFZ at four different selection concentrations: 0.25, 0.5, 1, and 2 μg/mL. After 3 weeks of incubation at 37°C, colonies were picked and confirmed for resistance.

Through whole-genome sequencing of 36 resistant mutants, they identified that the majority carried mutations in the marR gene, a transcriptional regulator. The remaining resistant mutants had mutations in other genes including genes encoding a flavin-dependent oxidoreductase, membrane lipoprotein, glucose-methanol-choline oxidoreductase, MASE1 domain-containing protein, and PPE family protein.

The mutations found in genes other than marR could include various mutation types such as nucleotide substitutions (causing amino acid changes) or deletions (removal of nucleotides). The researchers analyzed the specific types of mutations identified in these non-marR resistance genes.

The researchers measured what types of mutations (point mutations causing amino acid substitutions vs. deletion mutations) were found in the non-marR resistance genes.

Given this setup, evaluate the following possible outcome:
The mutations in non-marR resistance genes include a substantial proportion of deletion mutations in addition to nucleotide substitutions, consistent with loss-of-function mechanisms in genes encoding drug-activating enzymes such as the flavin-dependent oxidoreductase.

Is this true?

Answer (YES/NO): NO